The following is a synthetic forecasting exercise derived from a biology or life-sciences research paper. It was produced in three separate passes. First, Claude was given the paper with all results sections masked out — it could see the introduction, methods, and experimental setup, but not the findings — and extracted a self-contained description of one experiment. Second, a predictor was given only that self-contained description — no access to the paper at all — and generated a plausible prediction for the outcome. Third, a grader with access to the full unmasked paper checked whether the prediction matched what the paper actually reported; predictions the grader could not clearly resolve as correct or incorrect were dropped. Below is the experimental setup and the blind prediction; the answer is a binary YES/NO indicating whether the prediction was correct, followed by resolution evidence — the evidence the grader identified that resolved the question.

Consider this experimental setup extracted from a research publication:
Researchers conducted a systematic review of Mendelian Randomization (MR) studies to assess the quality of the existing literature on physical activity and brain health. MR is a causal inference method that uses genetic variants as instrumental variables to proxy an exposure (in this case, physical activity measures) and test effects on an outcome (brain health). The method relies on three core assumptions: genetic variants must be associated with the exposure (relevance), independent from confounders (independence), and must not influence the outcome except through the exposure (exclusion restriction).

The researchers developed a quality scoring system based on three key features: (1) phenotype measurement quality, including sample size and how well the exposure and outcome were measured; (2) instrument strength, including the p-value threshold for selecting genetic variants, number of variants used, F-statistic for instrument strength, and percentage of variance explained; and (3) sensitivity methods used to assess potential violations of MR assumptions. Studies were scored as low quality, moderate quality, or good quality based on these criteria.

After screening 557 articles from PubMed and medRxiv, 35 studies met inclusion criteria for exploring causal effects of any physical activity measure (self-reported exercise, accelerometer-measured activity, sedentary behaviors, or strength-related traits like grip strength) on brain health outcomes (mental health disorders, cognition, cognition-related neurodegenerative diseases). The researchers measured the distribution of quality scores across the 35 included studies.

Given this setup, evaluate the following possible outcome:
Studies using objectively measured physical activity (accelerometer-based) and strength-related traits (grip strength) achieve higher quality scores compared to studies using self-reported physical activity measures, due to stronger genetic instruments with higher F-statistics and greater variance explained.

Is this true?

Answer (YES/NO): NO